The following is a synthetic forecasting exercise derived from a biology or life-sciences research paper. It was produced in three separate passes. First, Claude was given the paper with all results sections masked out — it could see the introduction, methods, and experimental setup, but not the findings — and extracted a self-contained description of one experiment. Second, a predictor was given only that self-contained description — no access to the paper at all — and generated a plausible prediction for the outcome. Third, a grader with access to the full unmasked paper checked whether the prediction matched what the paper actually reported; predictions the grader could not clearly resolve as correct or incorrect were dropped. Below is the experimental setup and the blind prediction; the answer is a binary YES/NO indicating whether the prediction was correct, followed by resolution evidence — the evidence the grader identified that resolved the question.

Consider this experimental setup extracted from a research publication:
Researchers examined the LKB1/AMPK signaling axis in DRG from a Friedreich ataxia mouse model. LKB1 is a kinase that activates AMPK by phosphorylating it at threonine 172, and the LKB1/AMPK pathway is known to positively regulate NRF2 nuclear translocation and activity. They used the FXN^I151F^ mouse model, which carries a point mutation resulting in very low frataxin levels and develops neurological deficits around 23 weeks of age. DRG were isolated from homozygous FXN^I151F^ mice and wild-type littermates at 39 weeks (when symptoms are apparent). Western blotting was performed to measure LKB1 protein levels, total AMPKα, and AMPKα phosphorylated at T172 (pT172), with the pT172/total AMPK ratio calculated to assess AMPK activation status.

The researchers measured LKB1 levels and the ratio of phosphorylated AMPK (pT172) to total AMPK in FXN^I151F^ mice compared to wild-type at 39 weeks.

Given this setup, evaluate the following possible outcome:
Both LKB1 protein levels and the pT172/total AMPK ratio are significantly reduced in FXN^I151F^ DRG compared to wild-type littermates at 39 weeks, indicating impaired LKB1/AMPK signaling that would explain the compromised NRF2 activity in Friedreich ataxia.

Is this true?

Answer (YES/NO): NO